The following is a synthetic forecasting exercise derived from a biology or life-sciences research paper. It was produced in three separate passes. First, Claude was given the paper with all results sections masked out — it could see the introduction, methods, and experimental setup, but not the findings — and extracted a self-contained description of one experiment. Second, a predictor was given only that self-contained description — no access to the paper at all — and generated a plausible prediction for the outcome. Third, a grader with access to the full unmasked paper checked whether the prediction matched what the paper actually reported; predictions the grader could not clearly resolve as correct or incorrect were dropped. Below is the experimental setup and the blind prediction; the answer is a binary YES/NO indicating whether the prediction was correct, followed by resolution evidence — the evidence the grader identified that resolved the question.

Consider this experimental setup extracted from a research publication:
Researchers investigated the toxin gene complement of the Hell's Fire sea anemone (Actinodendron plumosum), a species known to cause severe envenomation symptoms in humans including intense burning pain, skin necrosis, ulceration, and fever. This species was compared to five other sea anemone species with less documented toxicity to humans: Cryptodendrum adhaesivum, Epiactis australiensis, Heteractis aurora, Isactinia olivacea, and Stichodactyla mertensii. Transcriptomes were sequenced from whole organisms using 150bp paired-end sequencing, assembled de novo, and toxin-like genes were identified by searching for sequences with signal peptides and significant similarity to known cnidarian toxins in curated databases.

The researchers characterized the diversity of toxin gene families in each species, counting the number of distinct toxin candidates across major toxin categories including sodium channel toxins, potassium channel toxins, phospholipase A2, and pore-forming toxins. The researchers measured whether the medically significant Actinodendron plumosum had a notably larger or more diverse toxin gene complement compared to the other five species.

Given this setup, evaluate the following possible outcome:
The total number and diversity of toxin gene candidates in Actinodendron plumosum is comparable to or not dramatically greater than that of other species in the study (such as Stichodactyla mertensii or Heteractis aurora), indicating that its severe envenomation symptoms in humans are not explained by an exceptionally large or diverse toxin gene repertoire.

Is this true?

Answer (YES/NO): YES